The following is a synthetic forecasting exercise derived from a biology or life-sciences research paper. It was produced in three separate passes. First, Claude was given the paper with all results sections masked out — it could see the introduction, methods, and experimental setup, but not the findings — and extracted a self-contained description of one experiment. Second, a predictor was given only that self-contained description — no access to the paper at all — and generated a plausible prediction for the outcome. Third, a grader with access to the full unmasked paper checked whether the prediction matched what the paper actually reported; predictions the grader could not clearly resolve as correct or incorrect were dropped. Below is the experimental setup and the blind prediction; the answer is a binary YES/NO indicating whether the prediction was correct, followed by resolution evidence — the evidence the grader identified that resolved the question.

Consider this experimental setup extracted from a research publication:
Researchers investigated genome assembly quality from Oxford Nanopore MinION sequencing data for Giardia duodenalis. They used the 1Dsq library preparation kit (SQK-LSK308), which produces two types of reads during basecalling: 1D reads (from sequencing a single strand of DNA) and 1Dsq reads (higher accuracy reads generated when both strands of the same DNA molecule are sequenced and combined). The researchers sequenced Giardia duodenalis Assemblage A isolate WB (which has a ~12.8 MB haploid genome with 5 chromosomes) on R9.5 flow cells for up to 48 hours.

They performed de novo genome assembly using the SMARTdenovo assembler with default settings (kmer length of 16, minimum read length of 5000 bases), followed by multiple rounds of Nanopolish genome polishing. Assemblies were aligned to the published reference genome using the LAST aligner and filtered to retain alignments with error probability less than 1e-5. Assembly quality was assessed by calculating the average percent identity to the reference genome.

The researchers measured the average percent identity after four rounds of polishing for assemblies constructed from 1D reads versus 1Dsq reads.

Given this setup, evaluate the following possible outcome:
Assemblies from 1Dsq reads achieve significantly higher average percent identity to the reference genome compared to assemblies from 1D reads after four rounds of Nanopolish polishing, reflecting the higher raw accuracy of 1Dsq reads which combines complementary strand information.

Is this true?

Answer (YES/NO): NO